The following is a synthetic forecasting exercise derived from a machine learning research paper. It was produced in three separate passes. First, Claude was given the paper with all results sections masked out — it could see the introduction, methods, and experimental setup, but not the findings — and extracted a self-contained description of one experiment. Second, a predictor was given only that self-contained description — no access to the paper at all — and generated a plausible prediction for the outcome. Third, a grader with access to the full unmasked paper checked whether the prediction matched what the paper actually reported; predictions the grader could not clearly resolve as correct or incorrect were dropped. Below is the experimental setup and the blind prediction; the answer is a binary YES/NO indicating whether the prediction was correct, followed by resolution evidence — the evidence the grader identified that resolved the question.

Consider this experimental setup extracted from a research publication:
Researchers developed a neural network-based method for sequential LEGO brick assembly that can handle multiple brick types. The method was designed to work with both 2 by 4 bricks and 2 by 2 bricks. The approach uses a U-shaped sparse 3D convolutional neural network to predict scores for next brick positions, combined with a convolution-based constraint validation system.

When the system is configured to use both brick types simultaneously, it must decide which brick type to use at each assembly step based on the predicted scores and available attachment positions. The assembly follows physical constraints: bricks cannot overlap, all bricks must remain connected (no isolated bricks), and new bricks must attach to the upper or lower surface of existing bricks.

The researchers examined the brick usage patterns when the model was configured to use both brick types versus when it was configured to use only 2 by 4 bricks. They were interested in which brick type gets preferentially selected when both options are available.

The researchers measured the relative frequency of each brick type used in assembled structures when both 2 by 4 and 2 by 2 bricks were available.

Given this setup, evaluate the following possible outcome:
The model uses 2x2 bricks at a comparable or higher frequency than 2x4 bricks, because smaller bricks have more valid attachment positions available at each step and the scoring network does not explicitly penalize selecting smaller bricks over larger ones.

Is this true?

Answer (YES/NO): YES